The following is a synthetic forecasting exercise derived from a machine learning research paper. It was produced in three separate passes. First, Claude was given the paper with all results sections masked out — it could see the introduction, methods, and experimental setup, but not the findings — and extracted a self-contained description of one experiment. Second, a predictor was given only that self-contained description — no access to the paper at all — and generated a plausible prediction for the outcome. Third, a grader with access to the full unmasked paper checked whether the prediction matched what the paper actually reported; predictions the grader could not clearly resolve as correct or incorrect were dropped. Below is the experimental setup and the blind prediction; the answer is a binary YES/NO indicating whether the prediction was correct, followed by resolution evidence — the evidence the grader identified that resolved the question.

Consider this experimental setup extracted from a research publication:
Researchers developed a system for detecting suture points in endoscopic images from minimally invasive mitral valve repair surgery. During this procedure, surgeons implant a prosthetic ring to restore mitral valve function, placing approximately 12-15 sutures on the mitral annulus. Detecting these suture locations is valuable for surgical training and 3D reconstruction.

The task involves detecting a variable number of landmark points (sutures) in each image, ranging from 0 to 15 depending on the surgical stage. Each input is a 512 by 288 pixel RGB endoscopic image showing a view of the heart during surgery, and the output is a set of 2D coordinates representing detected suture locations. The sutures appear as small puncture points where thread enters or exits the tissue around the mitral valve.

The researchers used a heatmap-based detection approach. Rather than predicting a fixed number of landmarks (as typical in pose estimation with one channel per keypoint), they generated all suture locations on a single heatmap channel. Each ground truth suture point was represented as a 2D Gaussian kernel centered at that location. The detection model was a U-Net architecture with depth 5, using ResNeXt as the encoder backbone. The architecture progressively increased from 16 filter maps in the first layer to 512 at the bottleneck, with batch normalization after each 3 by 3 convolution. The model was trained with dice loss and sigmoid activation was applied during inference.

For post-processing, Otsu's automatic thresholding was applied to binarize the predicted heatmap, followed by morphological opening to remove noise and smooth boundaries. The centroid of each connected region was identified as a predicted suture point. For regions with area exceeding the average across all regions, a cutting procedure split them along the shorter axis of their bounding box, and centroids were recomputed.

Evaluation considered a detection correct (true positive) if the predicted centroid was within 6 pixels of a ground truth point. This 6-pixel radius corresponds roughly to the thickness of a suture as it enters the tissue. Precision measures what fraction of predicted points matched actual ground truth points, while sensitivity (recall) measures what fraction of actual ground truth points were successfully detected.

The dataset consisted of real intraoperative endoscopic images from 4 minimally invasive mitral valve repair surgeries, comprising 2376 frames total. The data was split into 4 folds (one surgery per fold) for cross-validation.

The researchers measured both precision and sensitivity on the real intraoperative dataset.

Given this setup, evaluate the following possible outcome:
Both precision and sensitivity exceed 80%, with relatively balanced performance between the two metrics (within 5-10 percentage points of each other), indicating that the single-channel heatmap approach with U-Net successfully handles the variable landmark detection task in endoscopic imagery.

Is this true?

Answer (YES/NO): NO